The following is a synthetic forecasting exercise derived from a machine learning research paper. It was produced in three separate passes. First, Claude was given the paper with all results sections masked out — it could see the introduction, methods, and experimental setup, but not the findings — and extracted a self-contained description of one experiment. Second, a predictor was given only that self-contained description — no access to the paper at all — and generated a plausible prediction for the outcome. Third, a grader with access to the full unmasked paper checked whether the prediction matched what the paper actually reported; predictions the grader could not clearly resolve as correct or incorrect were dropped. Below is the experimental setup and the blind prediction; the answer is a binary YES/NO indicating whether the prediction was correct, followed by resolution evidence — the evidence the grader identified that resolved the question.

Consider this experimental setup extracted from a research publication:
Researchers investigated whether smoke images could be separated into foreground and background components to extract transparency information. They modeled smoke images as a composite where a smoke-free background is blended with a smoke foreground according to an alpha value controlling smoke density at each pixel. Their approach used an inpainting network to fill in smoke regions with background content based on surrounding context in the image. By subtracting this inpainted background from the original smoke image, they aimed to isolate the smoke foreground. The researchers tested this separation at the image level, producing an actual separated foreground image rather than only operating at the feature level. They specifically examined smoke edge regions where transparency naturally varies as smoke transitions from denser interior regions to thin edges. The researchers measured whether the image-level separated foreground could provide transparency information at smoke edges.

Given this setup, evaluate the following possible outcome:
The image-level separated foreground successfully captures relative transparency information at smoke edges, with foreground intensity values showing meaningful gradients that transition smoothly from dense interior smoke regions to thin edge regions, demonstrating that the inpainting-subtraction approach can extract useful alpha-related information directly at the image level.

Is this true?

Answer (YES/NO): YES